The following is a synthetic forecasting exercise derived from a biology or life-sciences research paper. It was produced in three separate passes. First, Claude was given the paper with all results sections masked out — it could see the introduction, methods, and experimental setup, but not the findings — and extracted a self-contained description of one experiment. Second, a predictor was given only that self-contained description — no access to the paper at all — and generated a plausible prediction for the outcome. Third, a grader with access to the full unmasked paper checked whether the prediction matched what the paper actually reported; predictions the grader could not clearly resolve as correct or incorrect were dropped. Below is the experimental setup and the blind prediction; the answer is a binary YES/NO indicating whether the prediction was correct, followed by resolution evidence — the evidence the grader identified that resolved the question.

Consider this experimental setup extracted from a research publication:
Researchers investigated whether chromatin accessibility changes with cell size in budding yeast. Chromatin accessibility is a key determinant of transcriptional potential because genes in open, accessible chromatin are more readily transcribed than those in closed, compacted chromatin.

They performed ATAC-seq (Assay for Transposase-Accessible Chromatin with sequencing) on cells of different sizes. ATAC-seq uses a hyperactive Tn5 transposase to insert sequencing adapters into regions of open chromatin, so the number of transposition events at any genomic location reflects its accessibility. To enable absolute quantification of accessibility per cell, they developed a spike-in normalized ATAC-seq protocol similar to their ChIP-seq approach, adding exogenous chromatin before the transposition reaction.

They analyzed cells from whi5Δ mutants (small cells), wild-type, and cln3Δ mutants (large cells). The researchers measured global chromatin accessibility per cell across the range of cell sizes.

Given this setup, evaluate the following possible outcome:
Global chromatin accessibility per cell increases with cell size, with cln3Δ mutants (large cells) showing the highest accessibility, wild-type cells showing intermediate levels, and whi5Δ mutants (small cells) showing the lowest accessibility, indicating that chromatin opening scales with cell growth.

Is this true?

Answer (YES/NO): NO